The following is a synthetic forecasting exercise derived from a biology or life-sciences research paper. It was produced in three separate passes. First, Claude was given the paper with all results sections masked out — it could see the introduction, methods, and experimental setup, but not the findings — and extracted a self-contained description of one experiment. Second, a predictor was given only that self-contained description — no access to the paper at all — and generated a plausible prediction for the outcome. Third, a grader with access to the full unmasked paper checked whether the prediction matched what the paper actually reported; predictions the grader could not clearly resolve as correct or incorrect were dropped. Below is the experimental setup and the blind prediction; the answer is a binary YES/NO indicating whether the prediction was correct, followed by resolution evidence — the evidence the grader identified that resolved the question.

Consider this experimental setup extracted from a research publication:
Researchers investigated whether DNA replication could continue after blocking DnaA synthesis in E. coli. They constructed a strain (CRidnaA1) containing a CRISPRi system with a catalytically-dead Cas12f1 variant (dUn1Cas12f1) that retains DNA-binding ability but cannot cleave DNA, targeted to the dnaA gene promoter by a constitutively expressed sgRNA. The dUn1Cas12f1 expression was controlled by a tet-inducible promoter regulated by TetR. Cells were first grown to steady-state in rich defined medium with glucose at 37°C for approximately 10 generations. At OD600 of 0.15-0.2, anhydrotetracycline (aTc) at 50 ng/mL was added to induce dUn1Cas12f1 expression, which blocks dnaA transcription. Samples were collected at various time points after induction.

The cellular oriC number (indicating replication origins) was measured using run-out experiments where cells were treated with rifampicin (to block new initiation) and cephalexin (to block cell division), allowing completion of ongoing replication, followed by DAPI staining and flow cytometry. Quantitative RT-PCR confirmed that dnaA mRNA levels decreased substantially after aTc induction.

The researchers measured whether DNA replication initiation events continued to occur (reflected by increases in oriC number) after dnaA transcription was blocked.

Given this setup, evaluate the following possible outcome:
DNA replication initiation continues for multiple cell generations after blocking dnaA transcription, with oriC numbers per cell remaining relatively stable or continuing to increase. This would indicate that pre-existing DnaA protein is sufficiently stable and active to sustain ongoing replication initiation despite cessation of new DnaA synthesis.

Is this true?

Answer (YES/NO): YES